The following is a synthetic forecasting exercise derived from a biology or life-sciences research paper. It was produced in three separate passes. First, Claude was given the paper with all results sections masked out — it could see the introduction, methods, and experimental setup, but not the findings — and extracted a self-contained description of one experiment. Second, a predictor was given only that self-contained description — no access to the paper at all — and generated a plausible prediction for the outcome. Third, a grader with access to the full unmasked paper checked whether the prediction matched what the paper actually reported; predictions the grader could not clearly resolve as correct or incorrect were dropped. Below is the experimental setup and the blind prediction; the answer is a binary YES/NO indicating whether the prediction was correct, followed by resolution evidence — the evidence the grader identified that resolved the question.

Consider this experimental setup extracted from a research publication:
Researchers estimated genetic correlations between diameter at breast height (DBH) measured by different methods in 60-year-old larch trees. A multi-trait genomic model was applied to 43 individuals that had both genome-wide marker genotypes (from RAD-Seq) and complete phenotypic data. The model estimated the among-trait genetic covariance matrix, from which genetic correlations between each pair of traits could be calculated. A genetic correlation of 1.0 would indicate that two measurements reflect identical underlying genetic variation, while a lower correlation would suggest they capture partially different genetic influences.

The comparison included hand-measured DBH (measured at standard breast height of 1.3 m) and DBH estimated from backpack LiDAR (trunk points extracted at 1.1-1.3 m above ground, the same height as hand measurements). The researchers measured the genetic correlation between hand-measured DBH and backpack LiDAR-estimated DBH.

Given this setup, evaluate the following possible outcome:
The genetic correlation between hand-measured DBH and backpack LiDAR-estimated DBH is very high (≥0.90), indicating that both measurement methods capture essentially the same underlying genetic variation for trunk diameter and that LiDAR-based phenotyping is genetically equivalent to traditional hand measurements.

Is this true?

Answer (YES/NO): NO